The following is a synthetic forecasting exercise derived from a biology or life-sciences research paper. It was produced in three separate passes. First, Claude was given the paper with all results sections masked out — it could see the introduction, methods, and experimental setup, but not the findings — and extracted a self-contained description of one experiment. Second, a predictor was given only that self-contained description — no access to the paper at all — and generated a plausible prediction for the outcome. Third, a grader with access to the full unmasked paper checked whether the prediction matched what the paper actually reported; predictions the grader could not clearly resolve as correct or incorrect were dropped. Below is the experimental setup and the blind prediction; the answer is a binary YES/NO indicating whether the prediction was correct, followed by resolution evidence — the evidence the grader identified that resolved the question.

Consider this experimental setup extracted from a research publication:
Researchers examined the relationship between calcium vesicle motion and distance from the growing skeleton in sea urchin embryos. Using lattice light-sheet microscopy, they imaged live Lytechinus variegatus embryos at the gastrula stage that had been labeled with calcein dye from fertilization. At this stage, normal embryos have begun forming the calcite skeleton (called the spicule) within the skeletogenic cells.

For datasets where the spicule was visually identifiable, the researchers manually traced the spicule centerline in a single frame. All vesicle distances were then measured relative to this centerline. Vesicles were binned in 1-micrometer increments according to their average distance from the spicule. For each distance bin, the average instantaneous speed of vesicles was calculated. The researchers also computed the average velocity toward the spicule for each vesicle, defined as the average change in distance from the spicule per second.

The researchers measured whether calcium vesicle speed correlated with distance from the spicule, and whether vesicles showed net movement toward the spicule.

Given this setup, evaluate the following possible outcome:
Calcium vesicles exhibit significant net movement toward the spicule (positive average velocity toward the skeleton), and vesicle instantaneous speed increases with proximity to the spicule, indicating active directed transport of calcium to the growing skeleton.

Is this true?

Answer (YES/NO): NO